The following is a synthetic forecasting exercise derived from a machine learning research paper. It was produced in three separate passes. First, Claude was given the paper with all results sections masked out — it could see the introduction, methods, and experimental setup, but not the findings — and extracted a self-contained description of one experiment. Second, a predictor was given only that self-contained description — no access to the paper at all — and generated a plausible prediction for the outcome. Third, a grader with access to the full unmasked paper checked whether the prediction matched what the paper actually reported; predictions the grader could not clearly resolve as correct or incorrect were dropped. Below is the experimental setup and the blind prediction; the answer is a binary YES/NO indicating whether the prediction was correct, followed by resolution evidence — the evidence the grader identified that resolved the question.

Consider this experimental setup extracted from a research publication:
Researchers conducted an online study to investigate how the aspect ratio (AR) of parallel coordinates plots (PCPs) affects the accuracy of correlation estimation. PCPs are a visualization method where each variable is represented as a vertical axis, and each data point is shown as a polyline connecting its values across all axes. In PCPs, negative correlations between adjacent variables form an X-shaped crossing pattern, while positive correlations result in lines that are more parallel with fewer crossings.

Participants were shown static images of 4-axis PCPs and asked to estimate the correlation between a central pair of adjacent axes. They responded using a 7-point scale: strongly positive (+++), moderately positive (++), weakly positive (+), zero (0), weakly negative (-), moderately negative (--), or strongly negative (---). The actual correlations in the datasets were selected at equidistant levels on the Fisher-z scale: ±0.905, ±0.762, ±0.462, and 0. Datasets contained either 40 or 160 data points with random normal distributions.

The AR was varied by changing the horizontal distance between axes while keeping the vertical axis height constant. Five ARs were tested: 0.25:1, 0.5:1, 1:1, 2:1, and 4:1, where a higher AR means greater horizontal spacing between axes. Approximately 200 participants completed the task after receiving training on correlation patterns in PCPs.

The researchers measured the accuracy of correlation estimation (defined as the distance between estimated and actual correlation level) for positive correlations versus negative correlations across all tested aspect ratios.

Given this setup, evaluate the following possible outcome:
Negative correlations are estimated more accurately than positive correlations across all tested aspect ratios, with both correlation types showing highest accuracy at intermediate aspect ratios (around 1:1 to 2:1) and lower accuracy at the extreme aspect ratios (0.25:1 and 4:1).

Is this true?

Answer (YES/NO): NO